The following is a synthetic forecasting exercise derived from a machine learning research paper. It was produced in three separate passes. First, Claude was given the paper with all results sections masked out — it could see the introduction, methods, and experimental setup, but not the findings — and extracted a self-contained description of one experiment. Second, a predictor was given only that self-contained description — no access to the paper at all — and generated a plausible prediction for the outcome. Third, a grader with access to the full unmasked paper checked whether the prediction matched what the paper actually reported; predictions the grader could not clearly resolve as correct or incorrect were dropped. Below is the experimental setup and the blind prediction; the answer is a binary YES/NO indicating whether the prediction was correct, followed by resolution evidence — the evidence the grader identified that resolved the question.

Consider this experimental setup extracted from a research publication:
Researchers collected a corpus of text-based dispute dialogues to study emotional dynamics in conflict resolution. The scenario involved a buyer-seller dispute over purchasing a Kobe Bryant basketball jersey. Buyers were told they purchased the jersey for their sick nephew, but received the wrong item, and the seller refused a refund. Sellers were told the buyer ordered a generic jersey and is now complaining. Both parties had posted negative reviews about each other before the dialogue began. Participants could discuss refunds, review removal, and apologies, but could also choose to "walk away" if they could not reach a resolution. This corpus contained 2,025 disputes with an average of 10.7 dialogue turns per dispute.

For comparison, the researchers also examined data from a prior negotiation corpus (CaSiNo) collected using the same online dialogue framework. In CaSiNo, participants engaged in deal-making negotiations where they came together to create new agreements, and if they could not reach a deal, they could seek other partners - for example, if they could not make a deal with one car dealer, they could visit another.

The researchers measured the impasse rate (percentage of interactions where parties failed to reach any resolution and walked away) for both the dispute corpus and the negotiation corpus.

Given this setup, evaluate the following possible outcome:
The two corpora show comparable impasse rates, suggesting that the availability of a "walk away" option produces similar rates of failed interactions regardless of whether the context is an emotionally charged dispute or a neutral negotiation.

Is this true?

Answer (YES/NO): NO